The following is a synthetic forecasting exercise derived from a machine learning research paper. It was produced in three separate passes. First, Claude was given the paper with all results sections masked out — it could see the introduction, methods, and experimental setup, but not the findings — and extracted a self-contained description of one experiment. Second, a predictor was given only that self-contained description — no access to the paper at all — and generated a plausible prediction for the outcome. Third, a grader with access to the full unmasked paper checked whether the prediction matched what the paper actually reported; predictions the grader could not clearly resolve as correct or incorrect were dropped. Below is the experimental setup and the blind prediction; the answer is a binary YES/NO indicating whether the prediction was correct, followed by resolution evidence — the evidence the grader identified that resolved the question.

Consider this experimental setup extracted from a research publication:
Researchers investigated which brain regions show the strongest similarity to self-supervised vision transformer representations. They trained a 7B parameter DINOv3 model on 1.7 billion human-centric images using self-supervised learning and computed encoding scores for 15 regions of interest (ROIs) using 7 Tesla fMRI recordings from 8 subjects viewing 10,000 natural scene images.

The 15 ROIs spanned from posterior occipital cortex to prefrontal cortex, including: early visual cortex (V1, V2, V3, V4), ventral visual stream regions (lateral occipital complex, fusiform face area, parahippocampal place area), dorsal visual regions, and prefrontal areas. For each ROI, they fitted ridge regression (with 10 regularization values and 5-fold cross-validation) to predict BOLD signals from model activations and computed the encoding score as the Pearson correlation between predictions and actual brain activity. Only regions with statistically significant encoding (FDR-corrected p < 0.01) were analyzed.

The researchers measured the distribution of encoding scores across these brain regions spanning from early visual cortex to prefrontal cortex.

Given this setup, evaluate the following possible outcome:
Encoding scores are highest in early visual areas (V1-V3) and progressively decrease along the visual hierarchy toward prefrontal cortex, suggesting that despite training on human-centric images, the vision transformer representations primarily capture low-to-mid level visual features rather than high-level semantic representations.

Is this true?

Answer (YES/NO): NO